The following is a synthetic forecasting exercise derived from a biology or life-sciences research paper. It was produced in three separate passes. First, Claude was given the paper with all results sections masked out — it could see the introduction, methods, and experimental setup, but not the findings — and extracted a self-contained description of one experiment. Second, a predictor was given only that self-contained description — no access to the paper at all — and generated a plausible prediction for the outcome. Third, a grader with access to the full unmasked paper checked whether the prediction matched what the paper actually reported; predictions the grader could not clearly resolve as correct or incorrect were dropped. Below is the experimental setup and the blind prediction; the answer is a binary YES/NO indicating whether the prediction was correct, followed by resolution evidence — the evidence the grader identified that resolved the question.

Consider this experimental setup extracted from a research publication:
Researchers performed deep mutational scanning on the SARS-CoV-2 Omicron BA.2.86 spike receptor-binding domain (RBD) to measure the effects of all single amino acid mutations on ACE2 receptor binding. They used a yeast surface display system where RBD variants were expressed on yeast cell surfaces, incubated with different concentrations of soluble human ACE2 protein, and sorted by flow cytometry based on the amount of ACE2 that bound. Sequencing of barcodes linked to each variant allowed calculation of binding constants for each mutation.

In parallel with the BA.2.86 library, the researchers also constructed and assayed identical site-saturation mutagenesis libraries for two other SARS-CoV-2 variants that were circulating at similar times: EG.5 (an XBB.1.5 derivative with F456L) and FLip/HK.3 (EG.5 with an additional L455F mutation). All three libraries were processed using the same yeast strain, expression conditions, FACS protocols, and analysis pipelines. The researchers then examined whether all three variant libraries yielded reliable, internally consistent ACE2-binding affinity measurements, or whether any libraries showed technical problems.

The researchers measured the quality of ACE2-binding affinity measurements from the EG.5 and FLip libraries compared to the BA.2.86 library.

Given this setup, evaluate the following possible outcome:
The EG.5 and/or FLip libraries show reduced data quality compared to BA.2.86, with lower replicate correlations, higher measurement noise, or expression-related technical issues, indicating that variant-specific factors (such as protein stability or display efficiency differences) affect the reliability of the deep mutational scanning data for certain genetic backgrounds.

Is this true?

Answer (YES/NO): YES